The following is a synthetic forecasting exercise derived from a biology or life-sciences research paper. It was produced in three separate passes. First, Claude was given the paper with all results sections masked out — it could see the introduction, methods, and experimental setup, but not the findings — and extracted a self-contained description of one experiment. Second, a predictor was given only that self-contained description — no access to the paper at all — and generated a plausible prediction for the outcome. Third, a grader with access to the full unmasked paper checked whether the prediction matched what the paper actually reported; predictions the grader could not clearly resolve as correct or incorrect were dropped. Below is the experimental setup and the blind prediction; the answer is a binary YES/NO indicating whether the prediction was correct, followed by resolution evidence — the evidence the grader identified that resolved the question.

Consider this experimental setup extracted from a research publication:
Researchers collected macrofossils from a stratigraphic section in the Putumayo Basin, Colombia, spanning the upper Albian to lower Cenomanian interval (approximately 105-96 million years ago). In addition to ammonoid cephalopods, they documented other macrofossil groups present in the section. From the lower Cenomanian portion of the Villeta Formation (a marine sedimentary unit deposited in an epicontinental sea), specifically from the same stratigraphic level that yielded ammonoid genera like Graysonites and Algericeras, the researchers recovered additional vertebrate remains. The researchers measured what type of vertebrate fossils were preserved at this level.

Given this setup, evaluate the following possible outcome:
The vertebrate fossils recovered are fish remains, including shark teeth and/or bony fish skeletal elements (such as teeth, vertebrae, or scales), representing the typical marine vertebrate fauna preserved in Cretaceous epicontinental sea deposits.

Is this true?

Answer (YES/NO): YES